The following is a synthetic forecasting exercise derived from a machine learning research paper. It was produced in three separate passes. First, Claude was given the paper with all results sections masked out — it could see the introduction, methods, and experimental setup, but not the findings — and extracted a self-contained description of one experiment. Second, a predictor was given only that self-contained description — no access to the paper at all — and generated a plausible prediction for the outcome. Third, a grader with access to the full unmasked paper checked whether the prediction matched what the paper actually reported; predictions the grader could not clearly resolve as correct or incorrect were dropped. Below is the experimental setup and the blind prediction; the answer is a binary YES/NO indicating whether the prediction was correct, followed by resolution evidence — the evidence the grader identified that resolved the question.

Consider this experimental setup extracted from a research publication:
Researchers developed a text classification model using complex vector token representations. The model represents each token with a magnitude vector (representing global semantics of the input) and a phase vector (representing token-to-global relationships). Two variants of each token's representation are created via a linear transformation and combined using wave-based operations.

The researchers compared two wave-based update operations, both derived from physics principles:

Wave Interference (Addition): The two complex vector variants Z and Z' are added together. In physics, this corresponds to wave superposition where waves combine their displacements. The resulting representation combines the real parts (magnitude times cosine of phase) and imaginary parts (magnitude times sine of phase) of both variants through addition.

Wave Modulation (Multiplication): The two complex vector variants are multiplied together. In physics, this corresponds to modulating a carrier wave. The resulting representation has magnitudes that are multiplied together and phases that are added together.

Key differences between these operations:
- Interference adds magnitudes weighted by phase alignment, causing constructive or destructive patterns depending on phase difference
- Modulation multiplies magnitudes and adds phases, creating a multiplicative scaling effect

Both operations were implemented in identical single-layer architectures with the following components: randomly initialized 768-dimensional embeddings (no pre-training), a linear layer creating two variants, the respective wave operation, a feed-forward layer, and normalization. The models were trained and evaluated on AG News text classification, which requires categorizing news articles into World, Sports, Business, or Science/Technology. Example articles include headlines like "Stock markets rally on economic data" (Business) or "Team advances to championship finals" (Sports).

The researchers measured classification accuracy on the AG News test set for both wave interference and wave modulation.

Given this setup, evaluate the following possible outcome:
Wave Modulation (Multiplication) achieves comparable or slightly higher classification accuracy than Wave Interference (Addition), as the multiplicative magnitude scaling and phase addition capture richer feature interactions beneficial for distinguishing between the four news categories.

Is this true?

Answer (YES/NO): YES